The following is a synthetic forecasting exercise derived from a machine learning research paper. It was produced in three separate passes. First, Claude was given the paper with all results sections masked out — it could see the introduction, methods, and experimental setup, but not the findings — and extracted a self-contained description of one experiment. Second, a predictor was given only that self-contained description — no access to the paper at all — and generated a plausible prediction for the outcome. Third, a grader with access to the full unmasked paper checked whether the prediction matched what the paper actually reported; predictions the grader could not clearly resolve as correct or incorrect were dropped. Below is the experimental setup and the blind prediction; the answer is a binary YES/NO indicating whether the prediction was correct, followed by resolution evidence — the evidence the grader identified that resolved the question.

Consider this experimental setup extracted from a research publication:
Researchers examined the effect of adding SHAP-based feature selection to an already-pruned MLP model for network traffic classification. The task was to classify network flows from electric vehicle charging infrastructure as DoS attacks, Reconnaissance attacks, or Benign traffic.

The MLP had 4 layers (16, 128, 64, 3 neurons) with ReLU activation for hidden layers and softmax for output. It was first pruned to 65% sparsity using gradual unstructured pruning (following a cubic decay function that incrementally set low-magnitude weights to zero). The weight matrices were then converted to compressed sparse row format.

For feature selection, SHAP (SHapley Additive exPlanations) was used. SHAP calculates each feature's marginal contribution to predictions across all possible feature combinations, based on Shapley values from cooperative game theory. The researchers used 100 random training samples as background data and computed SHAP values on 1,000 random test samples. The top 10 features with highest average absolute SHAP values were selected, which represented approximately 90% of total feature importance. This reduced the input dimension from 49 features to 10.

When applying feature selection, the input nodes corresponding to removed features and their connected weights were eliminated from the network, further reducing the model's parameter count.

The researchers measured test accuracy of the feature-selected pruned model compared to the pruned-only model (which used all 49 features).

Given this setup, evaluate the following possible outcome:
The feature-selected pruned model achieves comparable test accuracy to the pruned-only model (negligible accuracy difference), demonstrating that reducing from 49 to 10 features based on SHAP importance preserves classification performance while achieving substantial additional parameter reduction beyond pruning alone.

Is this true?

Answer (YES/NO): YES